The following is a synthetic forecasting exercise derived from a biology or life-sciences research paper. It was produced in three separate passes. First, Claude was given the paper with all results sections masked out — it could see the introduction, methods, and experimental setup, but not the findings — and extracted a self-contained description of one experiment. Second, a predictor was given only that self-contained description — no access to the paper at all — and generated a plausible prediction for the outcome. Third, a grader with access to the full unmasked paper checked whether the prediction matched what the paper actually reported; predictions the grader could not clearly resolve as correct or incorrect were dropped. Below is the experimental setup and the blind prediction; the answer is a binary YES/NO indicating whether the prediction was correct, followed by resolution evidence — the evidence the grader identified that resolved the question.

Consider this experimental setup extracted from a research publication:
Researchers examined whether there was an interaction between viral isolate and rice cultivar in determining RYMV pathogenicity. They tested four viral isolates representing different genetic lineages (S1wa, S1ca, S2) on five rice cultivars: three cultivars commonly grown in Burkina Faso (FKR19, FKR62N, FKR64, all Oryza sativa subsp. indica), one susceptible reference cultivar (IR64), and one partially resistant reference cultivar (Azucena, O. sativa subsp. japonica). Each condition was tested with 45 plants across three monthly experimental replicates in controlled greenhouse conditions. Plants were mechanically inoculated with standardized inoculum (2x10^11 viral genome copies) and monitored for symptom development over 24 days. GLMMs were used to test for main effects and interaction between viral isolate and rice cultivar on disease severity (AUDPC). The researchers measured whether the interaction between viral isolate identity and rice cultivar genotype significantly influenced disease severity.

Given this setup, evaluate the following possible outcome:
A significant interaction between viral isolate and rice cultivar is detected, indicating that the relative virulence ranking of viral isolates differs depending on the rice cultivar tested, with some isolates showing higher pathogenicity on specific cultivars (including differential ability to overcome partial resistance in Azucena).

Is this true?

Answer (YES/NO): NO